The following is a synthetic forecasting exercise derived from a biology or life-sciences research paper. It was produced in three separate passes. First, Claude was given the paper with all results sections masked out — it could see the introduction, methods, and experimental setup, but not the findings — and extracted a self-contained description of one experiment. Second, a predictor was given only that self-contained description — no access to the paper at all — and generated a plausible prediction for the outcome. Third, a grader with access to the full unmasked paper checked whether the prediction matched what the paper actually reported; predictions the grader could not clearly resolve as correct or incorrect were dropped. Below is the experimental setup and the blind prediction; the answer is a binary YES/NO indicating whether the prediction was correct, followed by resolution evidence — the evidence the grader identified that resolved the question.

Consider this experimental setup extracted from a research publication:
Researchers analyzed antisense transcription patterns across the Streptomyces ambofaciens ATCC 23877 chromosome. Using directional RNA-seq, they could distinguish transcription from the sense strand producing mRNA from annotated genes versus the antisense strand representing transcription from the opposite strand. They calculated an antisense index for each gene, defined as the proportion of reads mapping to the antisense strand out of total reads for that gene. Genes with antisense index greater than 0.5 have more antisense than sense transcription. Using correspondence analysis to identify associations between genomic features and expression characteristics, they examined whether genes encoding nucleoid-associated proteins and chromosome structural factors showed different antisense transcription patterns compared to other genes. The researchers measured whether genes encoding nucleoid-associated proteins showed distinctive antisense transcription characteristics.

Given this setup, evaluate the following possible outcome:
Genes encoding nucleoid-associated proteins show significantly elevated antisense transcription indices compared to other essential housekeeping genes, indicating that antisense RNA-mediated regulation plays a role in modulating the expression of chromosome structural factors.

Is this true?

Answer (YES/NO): NO